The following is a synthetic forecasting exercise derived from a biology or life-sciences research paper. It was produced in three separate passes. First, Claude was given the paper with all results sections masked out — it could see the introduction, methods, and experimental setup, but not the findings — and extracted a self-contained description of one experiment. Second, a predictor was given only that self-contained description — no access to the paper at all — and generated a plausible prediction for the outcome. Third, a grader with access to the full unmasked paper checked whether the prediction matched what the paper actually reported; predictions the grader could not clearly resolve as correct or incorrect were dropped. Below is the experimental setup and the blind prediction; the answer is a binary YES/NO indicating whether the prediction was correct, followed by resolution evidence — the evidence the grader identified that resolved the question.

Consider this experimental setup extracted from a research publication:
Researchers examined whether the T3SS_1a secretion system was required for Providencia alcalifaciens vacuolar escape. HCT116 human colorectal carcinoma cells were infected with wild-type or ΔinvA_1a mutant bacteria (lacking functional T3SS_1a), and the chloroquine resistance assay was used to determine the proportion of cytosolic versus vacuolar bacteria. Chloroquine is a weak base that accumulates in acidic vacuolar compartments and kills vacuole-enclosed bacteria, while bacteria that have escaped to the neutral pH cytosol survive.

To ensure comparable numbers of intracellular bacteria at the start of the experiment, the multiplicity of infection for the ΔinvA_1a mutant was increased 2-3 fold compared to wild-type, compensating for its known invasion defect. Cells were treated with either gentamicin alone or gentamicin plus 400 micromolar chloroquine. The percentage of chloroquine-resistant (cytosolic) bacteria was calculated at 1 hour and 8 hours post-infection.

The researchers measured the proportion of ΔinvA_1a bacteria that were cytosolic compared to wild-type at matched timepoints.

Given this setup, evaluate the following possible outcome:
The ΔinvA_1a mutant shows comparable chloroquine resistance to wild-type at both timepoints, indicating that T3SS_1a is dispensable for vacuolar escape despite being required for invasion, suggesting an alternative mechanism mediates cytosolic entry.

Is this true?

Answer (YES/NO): NO